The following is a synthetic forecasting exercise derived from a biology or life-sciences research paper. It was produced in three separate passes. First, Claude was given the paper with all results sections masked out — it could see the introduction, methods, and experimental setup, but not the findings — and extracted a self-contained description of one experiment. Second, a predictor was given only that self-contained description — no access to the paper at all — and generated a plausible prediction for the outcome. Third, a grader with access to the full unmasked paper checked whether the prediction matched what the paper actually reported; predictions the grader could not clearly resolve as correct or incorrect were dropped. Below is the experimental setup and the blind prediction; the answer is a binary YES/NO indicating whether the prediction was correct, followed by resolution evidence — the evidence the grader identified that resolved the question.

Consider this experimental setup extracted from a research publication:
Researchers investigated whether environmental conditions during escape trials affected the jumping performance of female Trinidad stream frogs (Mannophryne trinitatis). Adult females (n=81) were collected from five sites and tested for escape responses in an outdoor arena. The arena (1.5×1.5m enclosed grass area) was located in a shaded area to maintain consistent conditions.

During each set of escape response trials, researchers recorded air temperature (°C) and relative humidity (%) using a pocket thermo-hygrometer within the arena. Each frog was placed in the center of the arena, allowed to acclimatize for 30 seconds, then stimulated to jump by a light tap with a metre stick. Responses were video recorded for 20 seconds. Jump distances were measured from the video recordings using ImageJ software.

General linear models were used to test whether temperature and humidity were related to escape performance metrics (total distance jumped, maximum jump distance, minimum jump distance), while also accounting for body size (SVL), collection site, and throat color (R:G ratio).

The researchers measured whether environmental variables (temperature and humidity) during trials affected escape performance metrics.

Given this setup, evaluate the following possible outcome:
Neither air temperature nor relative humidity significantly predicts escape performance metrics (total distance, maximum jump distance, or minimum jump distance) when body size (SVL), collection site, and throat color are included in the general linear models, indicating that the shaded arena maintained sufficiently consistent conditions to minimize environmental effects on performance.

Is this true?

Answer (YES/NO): YES